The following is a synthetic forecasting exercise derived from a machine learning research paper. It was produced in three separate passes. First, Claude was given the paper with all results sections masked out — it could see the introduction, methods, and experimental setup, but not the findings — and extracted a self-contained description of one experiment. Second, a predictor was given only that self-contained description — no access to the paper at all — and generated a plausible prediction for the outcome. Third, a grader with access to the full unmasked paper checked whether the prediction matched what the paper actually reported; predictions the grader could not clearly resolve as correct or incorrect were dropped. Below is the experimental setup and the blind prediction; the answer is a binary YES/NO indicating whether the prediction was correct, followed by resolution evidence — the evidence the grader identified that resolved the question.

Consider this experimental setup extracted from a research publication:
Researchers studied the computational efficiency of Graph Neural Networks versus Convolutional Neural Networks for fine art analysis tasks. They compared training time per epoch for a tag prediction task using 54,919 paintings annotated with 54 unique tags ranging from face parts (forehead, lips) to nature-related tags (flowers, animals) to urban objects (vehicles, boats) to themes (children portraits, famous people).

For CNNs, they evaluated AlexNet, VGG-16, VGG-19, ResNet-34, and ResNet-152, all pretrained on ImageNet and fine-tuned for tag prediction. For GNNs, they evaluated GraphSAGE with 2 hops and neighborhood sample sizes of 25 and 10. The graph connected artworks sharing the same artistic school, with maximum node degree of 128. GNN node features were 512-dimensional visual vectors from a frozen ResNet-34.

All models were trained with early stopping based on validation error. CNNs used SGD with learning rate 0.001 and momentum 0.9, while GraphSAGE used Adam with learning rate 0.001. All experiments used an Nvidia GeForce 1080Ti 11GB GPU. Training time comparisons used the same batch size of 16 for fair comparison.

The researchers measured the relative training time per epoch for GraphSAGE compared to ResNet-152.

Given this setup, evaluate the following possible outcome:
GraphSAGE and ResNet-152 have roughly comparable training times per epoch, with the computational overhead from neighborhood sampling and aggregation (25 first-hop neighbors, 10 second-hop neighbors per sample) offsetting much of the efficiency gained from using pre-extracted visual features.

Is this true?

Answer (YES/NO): NO